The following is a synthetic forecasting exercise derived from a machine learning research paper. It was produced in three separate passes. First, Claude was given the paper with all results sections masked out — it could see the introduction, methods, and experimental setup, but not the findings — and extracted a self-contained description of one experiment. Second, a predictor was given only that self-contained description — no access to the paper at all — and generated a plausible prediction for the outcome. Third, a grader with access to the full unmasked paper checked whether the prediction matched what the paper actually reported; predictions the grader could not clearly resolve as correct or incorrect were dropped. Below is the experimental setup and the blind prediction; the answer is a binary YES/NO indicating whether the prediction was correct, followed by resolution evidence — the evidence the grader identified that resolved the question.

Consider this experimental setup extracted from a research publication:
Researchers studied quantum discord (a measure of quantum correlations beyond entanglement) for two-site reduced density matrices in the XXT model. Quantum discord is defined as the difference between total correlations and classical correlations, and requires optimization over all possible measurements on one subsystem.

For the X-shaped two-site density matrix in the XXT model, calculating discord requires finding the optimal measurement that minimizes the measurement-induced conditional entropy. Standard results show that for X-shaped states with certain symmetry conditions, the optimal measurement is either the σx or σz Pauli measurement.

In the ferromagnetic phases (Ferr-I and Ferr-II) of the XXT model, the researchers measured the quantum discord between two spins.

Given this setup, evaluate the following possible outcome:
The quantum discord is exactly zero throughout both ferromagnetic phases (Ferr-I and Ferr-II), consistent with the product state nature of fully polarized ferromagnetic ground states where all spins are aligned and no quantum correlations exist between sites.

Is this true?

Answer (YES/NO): YES